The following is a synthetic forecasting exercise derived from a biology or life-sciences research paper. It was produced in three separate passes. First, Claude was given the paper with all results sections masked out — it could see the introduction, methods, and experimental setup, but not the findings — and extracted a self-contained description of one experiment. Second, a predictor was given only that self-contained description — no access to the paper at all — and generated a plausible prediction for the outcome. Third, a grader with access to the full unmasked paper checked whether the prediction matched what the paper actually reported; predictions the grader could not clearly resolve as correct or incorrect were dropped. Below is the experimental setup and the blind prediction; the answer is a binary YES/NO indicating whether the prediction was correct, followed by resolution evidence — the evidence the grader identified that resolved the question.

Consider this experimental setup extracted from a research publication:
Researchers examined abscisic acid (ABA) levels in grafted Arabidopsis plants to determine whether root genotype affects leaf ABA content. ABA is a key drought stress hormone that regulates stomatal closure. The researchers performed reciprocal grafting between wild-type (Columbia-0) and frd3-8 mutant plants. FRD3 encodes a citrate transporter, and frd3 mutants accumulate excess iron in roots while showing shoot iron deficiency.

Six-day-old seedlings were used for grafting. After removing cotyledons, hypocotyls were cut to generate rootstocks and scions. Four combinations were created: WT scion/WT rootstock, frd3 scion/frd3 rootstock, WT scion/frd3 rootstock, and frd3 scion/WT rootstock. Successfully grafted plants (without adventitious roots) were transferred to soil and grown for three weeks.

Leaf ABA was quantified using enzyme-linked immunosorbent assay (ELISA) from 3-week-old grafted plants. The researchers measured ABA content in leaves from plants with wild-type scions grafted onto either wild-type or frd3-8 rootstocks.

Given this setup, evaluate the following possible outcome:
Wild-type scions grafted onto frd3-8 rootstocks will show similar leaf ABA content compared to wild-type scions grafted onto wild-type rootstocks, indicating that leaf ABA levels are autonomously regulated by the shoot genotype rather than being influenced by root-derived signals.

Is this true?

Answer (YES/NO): NO